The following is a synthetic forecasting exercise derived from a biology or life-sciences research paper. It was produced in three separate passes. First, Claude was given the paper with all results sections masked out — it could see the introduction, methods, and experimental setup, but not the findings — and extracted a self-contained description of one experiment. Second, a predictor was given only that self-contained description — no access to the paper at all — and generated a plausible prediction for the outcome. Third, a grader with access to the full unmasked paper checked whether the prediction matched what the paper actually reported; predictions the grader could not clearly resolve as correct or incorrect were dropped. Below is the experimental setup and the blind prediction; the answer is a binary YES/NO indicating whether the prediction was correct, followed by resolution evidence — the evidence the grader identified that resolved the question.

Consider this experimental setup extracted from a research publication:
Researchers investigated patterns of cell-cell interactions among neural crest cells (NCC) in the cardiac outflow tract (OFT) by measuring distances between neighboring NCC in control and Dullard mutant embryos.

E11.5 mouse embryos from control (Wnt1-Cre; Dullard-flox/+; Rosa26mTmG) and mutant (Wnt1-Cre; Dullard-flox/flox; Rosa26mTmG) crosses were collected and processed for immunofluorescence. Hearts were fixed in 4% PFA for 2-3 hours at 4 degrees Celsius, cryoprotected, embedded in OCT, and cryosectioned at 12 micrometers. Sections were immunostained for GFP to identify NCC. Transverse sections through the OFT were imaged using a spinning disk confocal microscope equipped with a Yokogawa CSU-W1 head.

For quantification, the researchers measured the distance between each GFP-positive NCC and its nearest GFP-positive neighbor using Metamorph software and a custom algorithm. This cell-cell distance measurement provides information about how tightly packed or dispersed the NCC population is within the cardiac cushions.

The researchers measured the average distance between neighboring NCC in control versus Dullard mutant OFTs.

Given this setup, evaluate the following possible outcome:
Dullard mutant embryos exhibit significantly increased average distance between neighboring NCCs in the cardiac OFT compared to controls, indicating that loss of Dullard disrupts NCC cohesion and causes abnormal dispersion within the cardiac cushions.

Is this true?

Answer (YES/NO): NO